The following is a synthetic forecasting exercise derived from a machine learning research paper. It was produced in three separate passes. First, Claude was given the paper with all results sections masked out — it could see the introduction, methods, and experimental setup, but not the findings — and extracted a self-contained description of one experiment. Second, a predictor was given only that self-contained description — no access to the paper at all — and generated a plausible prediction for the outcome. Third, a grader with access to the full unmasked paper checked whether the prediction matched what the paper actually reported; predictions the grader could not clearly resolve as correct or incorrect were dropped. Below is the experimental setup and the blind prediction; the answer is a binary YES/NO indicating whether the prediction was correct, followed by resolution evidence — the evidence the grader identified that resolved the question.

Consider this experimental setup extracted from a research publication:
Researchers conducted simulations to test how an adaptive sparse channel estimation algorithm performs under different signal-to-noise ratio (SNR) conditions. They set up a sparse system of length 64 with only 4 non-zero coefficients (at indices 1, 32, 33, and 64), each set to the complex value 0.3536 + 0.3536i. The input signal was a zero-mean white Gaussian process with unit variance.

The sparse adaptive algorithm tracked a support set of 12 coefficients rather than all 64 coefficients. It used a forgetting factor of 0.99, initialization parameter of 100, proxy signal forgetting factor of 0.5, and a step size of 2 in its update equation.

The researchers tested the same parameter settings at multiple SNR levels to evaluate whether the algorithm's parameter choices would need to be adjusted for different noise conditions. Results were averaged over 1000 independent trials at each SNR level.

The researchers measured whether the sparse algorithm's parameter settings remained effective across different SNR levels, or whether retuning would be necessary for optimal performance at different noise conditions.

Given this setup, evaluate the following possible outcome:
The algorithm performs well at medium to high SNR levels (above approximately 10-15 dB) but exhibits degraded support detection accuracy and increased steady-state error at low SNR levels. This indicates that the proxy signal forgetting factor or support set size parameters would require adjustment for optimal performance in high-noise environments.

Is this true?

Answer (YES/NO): NO